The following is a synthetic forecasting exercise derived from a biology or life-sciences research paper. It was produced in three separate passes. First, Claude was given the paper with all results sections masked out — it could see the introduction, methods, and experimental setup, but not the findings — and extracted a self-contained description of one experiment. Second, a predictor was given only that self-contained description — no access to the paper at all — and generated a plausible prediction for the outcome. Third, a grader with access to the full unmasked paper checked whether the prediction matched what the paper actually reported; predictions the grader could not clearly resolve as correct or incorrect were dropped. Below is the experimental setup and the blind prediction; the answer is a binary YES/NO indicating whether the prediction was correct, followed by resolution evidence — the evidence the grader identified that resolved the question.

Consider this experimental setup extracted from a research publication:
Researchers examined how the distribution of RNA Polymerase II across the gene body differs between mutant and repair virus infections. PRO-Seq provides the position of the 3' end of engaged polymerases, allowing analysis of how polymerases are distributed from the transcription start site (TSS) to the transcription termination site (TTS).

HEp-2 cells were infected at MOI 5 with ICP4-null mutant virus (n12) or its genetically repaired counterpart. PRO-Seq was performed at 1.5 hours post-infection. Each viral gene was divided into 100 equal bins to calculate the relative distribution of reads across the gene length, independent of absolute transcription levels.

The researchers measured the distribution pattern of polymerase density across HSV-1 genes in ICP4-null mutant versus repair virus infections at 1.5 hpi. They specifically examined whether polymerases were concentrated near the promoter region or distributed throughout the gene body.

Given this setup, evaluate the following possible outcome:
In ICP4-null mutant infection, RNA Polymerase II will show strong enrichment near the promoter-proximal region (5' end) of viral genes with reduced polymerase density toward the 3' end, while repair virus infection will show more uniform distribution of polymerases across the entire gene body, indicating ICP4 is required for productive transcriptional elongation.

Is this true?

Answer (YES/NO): NO